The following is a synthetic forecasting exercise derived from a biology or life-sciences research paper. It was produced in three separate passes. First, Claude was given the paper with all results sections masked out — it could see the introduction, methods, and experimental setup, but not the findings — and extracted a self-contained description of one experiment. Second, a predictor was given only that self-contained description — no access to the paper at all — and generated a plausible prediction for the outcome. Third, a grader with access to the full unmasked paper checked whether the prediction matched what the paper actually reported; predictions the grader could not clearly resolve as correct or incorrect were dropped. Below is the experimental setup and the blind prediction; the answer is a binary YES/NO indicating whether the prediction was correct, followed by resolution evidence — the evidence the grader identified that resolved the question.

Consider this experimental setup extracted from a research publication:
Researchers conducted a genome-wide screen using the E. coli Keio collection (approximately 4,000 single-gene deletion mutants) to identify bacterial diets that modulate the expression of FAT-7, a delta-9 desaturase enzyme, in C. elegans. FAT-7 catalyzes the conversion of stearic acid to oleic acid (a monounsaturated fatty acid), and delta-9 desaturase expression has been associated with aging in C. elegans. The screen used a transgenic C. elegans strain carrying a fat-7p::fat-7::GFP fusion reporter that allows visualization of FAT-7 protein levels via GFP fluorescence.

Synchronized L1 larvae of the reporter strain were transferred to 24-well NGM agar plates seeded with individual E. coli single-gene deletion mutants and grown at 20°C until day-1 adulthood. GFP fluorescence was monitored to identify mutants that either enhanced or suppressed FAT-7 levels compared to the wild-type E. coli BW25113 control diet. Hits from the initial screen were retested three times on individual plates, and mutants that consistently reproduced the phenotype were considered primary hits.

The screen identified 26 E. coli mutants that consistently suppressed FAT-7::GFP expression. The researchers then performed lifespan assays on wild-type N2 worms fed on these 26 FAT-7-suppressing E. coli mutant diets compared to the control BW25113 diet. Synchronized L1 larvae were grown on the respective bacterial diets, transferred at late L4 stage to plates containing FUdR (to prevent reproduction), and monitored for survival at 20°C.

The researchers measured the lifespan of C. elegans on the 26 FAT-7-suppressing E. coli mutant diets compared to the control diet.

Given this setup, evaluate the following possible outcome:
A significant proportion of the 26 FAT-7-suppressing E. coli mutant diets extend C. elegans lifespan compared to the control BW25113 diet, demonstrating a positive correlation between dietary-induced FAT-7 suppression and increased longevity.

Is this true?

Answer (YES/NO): YES